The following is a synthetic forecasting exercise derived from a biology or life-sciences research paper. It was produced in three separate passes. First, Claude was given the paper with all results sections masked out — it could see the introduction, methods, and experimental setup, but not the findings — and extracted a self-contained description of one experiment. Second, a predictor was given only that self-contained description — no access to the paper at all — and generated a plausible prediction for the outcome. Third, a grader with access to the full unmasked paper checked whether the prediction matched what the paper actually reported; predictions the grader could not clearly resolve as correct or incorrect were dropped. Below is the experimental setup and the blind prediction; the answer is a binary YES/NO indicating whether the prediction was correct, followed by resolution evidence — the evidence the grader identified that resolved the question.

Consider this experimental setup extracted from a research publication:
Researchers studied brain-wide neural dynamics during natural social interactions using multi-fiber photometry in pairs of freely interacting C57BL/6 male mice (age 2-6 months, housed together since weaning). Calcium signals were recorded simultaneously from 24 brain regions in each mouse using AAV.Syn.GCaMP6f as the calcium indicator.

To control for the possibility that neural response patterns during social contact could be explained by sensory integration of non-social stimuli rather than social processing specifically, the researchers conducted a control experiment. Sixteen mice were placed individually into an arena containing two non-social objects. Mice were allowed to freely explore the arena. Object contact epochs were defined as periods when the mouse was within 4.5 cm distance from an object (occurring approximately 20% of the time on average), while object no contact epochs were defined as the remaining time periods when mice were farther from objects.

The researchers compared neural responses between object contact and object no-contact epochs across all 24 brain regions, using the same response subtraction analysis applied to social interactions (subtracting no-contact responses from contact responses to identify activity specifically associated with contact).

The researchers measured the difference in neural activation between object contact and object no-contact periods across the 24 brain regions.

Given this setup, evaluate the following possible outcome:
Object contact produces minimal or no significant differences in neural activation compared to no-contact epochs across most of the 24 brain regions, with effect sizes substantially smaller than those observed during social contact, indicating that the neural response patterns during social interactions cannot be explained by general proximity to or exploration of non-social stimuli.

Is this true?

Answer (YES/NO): YES